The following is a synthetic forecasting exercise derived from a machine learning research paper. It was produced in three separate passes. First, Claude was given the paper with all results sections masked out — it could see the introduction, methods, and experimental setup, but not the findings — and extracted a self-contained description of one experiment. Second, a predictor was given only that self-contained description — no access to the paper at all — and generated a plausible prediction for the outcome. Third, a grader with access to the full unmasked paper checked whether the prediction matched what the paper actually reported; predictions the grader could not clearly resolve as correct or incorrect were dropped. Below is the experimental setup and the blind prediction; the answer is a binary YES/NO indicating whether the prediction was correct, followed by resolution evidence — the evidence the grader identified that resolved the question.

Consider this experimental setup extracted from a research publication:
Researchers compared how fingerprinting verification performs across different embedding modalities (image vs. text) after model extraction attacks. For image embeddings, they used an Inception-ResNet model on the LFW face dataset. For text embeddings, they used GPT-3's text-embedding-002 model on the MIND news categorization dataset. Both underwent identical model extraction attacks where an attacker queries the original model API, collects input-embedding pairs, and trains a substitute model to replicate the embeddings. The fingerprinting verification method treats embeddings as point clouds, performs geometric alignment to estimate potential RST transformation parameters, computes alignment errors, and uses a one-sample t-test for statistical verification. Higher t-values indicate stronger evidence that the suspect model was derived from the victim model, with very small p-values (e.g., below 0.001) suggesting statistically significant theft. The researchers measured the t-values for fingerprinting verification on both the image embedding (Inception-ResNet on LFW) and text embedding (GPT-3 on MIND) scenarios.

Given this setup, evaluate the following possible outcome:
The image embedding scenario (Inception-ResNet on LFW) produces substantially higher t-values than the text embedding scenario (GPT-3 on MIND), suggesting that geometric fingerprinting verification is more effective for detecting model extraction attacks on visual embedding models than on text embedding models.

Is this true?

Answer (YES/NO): NO